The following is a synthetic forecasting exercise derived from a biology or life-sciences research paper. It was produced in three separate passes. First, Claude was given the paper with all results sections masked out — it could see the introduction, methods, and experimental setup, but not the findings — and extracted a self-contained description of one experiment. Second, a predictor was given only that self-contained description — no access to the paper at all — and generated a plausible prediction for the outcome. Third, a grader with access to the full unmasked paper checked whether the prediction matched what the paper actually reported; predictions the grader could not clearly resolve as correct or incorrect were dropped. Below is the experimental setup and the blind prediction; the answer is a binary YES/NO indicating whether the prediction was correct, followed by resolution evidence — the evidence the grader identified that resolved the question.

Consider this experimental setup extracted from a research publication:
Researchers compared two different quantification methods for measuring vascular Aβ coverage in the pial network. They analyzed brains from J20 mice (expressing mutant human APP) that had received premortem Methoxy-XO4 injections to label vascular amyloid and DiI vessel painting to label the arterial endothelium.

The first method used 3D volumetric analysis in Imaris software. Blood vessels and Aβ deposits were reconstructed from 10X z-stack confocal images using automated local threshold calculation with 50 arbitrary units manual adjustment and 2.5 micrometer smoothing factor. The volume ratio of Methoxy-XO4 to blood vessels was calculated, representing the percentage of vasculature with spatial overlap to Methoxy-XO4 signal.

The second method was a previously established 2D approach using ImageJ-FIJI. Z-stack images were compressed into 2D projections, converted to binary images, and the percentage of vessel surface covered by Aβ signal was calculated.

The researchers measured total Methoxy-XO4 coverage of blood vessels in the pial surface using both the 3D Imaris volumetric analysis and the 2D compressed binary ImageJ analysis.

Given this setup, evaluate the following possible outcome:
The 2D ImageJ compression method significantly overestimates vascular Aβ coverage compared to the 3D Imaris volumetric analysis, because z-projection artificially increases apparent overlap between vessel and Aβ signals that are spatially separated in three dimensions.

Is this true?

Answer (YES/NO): NO